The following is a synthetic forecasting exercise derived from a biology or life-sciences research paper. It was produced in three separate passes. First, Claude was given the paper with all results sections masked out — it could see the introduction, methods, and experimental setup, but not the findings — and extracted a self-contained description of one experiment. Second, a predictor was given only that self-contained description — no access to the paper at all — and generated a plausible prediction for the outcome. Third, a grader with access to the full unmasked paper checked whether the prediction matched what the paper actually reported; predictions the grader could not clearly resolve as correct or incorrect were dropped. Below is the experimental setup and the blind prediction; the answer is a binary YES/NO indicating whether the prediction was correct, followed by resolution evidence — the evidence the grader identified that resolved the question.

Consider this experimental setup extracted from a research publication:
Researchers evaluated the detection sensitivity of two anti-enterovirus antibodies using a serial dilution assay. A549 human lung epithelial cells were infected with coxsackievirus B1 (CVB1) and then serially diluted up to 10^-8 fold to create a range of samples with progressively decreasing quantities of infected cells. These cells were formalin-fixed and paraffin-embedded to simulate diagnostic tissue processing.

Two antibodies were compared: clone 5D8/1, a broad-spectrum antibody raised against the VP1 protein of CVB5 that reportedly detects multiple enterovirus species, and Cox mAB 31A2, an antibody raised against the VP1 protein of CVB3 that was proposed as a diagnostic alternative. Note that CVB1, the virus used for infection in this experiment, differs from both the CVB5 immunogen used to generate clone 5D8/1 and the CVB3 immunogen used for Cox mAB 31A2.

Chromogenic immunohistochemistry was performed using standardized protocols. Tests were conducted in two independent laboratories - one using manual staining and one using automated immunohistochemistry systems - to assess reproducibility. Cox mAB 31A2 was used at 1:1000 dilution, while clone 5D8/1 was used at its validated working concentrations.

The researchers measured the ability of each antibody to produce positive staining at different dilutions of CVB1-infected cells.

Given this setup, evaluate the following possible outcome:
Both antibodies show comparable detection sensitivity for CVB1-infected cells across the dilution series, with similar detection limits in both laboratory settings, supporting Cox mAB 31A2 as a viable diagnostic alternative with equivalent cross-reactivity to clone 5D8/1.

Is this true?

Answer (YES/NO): NO